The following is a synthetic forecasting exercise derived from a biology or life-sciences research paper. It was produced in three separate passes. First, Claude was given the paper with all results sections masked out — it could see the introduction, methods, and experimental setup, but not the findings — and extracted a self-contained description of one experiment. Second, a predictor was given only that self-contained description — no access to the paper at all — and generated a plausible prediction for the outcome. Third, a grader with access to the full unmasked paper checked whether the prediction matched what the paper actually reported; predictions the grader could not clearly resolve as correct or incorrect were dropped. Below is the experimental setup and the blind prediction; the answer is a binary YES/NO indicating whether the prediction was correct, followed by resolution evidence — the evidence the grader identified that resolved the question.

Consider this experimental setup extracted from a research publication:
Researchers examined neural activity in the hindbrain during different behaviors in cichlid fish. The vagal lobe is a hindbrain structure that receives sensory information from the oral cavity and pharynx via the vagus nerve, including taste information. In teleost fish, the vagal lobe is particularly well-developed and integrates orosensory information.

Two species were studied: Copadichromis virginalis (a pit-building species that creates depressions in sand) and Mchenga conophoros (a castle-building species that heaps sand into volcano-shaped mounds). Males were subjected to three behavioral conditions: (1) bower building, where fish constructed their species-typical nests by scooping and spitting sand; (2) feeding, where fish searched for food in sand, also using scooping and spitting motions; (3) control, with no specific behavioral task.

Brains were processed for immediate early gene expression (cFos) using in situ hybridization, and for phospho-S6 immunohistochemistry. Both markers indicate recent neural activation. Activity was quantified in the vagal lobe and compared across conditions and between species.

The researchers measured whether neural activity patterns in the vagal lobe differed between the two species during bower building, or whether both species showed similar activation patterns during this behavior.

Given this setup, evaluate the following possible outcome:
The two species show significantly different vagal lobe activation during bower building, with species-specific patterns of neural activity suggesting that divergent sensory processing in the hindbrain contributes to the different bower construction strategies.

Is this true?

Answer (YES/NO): YES